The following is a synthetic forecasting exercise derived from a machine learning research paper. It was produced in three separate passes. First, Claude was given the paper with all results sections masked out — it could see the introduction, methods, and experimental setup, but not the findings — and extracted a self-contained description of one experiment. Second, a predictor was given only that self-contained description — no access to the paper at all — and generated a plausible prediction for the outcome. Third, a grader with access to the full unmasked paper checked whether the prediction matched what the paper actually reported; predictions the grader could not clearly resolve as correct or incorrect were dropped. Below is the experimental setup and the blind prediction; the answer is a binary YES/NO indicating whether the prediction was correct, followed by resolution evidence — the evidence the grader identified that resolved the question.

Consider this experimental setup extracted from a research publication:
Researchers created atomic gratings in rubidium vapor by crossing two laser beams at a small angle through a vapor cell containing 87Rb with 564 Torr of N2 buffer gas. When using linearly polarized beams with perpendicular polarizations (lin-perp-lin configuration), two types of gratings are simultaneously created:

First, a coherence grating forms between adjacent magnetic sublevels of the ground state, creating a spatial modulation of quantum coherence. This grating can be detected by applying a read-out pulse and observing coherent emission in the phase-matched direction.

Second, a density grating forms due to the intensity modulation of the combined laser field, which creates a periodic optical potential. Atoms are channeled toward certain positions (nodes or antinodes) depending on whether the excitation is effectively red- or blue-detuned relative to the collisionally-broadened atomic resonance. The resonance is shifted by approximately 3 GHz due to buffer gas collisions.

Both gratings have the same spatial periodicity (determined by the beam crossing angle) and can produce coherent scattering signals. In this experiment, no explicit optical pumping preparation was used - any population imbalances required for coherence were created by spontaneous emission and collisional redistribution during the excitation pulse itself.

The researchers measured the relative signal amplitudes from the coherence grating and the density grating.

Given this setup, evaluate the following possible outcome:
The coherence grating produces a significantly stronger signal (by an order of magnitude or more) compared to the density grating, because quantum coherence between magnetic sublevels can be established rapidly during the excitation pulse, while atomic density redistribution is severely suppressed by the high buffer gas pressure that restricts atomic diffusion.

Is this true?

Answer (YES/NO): NO